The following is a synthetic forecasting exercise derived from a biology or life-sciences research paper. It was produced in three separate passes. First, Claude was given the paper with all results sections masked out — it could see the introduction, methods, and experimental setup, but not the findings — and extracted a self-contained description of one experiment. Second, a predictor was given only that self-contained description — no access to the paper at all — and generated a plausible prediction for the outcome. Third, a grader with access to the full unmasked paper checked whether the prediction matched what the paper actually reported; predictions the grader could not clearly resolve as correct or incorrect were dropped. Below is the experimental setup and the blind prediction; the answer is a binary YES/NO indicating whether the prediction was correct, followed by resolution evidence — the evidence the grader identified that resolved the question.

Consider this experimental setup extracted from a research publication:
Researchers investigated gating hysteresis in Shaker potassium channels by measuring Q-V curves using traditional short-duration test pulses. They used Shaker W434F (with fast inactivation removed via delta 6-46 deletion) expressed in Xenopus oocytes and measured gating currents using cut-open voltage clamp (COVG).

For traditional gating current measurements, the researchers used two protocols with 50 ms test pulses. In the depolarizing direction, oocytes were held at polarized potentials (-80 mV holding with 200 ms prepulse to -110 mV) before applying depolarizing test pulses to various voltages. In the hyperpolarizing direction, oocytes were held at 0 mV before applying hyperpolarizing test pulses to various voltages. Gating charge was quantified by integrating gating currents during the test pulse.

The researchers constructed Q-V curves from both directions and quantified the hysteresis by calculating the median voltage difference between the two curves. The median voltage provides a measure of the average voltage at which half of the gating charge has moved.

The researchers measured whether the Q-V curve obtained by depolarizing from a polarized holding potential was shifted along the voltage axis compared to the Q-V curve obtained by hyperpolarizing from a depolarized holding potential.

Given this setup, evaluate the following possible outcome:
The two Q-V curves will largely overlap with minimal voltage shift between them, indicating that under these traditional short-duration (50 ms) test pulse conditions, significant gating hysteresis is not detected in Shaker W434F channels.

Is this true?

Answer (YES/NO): NO